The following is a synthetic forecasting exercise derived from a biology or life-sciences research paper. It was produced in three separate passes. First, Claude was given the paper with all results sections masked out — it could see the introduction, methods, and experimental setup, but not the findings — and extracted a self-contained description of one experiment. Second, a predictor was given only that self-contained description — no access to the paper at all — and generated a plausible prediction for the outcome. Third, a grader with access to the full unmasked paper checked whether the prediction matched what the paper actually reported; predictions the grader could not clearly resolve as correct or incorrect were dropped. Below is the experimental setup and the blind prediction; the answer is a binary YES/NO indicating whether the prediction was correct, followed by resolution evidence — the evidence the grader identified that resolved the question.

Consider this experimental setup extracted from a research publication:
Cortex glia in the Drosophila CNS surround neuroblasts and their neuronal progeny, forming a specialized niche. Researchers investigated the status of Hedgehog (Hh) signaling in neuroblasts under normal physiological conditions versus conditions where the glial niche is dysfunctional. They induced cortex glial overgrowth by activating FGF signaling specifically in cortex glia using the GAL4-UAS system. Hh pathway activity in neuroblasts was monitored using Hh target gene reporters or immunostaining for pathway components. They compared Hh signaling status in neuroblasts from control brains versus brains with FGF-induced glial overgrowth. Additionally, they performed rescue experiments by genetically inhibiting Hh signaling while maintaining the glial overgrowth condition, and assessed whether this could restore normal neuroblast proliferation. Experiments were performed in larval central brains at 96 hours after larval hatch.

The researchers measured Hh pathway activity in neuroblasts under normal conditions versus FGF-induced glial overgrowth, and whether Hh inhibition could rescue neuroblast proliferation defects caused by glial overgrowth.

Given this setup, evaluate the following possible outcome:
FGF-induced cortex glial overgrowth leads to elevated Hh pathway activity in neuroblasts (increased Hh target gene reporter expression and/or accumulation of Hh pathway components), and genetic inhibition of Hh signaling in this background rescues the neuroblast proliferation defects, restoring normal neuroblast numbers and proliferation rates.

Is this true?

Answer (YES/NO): YES